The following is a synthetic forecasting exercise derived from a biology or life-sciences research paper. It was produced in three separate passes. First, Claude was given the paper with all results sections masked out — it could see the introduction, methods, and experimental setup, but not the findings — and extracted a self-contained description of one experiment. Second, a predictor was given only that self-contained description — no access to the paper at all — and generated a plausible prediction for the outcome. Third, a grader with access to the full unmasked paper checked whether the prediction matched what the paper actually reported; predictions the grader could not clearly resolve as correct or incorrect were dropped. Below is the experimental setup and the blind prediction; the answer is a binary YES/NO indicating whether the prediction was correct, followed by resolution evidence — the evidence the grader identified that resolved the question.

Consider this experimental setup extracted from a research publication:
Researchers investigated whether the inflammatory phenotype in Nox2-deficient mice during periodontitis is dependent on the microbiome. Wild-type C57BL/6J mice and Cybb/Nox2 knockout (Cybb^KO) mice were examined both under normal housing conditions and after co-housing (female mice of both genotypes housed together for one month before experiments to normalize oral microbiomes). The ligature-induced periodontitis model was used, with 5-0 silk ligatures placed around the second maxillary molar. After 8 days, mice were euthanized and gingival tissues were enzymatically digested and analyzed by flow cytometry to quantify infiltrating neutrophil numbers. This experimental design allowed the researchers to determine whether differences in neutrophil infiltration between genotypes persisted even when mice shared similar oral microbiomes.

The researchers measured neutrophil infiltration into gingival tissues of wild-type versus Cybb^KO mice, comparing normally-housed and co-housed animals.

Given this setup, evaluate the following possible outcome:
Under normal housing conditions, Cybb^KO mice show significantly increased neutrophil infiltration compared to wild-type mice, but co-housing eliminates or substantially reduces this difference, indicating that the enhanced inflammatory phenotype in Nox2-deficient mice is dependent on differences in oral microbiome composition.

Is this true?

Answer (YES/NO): NO